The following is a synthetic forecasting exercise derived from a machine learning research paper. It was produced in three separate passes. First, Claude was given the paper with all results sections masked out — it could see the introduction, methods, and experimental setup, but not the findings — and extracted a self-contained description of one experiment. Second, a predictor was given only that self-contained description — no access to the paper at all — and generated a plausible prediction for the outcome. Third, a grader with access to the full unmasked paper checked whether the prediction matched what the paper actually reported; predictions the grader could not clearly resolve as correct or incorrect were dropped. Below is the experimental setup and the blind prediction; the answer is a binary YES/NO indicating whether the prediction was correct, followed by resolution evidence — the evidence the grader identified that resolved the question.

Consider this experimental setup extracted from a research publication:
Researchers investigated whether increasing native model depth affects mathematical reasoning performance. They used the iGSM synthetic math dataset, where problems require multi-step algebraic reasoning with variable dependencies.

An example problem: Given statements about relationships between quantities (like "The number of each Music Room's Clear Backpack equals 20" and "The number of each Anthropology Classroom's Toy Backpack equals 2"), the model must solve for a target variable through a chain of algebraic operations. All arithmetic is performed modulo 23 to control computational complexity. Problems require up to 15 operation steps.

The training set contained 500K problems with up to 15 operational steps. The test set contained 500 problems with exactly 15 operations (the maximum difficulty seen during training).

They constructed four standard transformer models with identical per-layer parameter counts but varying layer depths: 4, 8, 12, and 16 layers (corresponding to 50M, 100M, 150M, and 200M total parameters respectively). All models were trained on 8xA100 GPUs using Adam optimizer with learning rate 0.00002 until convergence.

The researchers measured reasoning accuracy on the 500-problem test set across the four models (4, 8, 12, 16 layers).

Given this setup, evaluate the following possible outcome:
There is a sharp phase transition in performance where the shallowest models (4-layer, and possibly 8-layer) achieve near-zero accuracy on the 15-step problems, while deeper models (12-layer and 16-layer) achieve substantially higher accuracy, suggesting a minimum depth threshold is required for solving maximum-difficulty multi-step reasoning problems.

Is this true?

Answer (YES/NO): NO